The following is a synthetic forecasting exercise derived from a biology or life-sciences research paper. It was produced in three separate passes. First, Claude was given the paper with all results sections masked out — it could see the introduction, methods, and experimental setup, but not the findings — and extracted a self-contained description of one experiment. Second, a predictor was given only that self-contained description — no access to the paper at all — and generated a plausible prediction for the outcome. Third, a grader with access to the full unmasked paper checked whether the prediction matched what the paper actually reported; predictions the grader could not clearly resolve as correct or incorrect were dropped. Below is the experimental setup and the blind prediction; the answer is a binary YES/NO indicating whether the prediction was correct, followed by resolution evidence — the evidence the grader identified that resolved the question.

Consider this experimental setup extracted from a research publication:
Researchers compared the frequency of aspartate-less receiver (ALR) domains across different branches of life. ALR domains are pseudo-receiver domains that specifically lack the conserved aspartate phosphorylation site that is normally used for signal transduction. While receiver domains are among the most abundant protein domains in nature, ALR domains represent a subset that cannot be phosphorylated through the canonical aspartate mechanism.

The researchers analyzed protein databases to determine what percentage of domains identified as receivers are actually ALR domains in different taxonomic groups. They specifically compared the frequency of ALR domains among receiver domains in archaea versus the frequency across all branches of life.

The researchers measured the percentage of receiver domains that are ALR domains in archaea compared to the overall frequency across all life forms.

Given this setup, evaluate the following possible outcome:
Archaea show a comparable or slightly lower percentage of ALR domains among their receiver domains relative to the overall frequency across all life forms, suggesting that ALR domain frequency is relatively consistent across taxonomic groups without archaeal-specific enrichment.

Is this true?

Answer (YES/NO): NO